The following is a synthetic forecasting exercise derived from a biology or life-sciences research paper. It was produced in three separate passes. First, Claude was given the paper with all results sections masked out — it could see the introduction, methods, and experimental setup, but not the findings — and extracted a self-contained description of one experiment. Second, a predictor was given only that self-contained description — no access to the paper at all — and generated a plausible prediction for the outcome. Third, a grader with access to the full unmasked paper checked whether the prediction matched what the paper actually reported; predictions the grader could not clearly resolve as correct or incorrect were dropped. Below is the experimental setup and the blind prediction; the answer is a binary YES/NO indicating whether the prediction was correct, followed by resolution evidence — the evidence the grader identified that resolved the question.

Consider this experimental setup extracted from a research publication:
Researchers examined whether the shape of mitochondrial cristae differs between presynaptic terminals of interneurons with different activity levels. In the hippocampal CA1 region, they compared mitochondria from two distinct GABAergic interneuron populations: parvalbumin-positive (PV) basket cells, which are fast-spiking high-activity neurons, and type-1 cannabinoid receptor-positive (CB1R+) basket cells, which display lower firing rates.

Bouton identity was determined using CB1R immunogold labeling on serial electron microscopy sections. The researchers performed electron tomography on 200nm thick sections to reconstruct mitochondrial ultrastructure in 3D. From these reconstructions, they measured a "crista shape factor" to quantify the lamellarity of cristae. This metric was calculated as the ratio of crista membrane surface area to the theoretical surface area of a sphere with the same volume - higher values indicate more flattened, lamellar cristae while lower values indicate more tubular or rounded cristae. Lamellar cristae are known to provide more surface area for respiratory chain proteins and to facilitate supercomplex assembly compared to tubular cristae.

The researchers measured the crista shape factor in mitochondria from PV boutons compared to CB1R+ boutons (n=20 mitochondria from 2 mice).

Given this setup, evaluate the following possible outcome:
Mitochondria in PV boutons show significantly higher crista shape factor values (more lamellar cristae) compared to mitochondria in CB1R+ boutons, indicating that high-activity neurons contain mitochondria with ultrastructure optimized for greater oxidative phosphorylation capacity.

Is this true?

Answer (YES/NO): YES